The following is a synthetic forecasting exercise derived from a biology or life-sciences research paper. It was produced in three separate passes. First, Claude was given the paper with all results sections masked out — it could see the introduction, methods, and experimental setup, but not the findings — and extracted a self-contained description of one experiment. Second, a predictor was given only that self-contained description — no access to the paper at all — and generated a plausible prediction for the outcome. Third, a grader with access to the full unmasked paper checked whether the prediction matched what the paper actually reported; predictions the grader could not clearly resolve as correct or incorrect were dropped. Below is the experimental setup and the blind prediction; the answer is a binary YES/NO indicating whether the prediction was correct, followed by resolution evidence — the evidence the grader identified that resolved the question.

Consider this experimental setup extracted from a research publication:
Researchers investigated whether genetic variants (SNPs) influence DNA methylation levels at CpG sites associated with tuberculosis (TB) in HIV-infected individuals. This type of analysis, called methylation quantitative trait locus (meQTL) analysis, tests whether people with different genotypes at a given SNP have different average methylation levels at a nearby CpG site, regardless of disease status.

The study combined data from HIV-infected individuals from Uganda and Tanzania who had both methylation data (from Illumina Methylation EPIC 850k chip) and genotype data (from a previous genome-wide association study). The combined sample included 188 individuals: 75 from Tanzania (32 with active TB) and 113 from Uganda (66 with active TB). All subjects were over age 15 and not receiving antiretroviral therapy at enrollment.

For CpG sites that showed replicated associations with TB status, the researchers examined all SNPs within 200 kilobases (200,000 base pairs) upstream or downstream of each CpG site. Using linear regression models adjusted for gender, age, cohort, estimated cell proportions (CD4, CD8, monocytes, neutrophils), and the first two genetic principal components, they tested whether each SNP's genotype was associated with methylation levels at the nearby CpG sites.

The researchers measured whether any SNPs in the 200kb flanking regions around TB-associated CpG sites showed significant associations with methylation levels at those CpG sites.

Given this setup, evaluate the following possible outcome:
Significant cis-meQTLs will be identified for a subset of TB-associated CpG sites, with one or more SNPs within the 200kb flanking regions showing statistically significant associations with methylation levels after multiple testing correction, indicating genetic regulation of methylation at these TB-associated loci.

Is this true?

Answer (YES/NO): NO